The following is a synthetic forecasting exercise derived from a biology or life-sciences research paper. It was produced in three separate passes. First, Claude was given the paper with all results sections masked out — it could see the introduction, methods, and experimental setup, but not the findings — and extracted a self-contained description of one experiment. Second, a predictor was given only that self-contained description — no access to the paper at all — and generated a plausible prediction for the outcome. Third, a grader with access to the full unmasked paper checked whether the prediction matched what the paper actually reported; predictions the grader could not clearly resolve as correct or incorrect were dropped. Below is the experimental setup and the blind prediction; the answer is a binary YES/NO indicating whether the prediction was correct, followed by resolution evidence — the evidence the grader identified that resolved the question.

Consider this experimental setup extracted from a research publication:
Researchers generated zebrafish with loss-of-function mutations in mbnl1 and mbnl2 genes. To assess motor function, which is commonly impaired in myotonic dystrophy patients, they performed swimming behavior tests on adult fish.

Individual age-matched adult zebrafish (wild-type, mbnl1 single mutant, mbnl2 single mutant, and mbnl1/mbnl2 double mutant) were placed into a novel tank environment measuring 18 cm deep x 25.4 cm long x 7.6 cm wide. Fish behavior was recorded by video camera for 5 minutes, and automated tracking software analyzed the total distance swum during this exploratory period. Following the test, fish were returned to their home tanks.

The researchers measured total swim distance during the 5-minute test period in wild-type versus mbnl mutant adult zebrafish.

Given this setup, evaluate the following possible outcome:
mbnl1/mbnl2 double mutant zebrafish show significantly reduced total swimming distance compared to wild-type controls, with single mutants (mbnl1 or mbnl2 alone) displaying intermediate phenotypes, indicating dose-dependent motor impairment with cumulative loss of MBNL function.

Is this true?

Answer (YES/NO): NO